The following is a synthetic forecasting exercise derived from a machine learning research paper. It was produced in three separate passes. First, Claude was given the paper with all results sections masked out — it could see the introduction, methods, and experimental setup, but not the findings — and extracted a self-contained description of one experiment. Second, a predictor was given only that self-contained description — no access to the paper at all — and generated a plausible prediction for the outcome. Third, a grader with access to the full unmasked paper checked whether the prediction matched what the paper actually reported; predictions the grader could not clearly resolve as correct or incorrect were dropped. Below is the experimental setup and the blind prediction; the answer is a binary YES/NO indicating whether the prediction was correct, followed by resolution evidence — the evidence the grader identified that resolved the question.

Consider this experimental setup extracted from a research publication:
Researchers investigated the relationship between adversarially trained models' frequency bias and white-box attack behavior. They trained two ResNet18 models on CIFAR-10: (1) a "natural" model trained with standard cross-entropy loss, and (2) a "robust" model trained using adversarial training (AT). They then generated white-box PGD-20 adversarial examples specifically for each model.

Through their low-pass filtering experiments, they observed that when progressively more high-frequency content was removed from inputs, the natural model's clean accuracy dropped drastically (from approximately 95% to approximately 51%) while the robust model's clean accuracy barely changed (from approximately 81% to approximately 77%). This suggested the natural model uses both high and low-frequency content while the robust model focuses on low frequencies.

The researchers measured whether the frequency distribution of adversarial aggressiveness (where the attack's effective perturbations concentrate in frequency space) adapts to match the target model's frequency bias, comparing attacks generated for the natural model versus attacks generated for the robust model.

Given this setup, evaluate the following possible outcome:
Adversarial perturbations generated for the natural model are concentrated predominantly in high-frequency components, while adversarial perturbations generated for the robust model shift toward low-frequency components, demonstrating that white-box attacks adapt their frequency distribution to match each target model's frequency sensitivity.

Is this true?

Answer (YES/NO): NO